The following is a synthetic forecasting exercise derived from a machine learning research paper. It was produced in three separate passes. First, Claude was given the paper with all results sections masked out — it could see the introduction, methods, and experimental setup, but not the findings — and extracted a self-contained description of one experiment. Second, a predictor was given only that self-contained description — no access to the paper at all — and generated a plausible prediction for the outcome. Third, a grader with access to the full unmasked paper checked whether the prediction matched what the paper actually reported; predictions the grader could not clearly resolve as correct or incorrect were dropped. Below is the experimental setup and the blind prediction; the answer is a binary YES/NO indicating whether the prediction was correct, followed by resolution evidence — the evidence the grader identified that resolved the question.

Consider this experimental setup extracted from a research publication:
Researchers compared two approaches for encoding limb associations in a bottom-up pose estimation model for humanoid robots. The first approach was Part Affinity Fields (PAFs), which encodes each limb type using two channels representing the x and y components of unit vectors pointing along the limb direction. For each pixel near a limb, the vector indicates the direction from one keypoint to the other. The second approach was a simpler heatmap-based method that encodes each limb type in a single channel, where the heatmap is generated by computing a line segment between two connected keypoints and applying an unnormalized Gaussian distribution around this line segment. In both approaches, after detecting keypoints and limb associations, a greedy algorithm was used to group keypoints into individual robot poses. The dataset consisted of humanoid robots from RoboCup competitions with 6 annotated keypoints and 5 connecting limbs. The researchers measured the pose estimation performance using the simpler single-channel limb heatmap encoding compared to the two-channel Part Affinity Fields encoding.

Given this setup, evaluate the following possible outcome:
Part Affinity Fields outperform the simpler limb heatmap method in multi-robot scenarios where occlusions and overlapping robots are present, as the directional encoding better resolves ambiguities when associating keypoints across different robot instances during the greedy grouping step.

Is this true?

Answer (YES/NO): NO